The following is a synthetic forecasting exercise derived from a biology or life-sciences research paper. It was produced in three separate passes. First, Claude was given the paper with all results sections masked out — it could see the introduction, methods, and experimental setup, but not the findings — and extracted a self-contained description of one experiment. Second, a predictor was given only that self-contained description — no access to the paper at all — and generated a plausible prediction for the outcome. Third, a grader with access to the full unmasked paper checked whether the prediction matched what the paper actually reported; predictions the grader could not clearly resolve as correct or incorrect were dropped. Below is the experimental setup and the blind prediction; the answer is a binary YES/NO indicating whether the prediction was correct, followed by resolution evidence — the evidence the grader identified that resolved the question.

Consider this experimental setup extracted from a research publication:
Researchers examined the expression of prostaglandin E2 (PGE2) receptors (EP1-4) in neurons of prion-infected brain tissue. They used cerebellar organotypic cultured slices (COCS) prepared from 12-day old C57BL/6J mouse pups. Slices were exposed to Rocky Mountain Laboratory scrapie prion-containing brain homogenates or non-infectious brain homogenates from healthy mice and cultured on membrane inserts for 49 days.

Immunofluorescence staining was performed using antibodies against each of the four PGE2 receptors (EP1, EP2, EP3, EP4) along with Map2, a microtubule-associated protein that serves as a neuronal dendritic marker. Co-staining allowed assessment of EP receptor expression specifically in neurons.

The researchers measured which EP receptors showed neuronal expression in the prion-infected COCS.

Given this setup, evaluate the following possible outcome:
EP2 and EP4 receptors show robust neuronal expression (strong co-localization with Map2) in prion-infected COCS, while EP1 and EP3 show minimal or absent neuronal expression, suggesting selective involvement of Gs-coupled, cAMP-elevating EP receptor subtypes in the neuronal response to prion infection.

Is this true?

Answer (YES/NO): NO